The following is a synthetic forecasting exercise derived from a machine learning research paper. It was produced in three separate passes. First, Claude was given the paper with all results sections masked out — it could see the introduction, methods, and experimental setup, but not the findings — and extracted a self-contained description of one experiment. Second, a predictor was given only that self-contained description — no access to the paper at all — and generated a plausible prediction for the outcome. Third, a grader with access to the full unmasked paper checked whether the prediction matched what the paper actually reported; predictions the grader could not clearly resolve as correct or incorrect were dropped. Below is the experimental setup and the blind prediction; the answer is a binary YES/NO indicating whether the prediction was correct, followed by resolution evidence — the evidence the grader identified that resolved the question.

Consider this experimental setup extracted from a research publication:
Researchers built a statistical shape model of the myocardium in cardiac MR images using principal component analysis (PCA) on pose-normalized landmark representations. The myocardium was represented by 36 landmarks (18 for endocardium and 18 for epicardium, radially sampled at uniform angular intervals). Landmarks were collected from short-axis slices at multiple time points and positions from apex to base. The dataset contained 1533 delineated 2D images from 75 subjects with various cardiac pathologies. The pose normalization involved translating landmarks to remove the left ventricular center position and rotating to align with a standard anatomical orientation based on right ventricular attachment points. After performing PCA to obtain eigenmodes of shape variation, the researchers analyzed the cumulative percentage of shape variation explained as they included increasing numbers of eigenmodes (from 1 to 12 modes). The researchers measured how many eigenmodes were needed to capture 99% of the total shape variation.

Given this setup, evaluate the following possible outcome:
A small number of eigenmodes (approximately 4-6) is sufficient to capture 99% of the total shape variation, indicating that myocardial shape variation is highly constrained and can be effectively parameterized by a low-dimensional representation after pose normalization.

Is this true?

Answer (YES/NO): NO